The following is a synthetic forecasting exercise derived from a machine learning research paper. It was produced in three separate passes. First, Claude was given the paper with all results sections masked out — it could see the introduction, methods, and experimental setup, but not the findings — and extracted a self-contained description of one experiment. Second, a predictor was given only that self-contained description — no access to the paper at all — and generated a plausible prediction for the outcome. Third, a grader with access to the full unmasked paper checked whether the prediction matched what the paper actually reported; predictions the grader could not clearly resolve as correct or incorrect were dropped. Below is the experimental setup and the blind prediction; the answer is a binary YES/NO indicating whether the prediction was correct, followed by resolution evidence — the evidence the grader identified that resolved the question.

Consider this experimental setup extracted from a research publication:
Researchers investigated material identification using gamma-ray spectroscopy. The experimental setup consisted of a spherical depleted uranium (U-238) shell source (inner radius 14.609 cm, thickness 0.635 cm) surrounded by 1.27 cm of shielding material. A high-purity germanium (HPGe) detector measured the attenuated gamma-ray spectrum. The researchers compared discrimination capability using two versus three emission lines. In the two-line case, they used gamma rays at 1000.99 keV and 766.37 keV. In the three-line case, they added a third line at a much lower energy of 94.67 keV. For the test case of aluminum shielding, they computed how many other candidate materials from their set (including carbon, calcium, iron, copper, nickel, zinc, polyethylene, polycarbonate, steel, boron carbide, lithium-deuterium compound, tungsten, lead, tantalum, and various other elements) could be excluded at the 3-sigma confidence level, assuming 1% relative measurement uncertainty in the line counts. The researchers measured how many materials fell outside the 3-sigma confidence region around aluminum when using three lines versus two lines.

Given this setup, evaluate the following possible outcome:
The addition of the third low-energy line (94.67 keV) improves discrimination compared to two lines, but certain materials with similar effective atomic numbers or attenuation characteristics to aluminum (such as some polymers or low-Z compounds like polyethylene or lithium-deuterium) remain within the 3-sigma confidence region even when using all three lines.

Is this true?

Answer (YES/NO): NO